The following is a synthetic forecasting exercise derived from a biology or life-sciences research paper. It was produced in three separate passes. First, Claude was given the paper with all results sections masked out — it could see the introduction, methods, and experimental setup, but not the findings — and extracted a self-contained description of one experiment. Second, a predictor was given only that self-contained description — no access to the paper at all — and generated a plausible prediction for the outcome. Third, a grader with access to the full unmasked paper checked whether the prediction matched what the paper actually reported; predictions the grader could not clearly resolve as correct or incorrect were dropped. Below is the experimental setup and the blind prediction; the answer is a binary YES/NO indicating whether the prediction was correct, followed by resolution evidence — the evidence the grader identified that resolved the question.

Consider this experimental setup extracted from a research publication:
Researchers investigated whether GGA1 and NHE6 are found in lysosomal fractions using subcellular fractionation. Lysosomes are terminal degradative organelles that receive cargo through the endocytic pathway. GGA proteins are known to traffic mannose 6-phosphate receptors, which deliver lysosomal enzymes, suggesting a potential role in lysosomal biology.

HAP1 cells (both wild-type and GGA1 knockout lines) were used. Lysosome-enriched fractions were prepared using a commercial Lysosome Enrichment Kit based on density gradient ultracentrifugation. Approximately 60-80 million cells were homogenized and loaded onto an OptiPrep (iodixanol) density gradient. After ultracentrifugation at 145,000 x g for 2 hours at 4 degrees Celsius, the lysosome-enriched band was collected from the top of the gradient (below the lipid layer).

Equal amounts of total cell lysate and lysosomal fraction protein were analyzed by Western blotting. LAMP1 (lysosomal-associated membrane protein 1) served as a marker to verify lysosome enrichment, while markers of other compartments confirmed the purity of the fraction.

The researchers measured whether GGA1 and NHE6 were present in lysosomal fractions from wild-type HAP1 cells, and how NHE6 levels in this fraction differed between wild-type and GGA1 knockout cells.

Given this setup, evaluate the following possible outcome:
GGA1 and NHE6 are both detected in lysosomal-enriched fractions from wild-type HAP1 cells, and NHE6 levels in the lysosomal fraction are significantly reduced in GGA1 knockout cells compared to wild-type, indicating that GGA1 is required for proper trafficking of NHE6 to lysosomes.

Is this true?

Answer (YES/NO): NO